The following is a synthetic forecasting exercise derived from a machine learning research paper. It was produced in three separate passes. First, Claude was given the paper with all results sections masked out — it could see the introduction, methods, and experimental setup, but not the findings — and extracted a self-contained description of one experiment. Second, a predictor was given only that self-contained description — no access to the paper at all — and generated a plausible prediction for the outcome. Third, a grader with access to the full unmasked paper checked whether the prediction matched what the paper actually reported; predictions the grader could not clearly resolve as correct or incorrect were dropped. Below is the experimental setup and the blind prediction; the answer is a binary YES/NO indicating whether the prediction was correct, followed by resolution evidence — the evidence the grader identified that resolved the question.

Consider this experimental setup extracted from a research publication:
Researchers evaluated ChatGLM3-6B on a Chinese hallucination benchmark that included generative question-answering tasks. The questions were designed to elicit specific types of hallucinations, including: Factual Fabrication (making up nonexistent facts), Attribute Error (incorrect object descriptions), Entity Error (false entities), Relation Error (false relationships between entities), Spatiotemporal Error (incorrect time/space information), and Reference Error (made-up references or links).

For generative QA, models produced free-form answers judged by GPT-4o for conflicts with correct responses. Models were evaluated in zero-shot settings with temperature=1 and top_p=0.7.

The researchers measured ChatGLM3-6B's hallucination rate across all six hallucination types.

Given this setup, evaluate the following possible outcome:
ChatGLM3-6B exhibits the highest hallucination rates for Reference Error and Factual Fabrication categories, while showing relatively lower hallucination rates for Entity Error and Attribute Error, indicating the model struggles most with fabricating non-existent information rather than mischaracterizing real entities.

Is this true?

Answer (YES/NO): NO